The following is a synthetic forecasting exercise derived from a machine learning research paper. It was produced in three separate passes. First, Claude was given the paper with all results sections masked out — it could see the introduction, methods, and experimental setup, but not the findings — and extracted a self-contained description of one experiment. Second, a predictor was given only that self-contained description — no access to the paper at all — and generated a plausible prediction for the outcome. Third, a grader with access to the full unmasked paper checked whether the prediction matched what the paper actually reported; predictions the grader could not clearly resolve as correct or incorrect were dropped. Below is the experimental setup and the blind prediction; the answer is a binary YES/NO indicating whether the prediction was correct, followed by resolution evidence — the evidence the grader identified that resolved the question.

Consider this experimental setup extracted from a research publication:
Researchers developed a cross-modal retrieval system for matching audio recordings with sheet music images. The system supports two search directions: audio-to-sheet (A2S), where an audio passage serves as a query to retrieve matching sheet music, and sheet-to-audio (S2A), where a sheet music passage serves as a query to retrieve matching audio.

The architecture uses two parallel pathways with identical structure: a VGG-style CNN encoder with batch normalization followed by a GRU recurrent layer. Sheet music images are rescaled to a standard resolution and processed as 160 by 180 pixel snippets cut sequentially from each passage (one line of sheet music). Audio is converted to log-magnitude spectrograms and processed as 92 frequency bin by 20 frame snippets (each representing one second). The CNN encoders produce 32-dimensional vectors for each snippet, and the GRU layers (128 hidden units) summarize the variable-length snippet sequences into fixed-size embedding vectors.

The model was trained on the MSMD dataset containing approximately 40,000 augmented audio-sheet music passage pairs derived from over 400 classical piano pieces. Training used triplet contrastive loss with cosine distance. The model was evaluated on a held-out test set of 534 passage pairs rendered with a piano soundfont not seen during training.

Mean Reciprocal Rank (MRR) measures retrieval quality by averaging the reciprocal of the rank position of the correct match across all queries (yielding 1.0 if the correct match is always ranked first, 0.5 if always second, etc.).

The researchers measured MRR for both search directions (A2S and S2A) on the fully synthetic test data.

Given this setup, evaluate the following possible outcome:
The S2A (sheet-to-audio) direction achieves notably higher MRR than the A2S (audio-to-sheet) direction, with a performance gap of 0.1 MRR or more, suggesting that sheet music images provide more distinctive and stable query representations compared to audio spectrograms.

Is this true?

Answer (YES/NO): NO